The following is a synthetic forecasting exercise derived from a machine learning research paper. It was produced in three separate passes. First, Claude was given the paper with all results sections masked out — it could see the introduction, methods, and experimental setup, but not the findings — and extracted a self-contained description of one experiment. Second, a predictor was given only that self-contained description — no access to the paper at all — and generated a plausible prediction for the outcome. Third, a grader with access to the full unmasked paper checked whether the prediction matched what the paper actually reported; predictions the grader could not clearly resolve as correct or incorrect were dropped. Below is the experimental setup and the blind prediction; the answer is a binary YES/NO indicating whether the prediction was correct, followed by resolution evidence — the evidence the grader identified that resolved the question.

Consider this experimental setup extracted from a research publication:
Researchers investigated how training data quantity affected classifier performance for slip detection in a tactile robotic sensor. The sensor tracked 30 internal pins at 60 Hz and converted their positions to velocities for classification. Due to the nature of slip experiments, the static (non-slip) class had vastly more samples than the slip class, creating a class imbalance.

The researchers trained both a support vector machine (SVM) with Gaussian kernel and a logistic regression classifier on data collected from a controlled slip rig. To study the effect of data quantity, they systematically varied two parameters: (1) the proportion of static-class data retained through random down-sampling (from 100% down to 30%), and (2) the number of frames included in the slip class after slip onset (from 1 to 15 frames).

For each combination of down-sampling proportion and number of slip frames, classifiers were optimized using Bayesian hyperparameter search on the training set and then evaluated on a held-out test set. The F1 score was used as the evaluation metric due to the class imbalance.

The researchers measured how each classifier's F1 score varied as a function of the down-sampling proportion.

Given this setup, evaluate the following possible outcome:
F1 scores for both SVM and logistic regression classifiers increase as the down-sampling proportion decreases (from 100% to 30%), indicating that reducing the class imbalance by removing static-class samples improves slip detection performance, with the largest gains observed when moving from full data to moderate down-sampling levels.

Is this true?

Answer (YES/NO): NO